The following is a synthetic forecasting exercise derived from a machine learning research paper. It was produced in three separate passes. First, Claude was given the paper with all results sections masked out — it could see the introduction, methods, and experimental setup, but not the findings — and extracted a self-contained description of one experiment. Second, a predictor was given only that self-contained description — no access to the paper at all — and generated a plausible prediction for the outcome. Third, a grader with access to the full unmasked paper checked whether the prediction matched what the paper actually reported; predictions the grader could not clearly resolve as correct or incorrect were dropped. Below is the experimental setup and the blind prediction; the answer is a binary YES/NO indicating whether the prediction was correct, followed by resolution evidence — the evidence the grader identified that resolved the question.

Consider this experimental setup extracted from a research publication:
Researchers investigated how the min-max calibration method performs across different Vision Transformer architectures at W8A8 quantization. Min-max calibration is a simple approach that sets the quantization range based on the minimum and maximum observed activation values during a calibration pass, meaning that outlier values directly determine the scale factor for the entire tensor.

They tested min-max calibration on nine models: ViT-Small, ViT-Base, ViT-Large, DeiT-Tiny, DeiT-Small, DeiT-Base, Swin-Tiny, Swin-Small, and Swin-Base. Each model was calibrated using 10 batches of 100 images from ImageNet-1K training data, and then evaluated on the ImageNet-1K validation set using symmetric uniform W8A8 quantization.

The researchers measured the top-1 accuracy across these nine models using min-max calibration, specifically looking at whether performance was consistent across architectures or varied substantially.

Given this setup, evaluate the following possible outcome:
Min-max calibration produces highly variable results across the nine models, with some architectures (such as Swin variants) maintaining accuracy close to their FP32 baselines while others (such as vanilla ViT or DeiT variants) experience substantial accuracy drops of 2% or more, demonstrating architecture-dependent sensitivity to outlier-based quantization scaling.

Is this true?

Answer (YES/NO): NO